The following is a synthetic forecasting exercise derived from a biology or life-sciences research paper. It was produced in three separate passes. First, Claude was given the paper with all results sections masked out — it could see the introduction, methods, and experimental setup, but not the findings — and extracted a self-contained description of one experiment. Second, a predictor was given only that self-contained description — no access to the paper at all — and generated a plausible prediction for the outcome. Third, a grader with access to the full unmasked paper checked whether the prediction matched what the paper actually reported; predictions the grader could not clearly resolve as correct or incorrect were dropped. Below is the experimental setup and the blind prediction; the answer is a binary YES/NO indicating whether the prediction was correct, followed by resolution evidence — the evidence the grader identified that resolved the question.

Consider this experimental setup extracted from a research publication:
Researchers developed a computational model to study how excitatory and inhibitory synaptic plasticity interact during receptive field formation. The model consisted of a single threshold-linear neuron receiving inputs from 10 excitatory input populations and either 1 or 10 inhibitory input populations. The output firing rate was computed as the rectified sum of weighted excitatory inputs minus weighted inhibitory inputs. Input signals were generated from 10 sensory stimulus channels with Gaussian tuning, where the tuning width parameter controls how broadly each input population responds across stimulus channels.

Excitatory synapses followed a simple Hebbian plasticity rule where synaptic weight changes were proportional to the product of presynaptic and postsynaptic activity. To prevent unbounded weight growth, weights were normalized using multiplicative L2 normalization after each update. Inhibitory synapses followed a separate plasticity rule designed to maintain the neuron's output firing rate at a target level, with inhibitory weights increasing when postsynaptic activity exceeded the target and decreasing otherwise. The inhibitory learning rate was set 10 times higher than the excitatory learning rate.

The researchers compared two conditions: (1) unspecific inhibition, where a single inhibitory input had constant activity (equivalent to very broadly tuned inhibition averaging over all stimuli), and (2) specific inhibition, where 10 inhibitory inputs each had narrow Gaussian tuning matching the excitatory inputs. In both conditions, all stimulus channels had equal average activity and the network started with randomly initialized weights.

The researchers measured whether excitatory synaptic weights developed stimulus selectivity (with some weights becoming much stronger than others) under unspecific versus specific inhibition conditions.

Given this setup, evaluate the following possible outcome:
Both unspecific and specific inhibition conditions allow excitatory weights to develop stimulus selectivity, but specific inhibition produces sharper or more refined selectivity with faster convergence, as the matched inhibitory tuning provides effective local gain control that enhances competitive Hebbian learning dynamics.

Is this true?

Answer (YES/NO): NO